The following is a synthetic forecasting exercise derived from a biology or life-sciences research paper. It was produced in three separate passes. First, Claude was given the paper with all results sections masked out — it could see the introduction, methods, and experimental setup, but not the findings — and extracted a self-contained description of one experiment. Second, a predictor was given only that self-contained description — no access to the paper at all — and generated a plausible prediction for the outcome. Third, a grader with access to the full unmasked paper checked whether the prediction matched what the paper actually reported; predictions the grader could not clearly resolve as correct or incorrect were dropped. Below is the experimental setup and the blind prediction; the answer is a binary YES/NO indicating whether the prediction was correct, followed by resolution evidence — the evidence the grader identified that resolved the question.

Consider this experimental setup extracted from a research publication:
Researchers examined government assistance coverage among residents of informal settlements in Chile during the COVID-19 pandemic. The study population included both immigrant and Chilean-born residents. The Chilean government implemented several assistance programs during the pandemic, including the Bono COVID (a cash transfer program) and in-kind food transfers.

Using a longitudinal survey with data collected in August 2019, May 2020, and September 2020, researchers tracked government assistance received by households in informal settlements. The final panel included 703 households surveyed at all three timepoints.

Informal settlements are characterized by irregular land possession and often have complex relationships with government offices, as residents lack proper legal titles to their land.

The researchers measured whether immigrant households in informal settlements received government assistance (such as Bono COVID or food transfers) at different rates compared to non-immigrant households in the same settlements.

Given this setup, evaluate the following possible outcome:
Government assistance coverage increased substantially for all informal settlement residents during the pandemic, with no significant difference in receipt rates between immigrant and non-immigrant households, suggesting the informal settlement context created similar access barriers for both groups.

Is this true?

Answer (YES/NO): NO